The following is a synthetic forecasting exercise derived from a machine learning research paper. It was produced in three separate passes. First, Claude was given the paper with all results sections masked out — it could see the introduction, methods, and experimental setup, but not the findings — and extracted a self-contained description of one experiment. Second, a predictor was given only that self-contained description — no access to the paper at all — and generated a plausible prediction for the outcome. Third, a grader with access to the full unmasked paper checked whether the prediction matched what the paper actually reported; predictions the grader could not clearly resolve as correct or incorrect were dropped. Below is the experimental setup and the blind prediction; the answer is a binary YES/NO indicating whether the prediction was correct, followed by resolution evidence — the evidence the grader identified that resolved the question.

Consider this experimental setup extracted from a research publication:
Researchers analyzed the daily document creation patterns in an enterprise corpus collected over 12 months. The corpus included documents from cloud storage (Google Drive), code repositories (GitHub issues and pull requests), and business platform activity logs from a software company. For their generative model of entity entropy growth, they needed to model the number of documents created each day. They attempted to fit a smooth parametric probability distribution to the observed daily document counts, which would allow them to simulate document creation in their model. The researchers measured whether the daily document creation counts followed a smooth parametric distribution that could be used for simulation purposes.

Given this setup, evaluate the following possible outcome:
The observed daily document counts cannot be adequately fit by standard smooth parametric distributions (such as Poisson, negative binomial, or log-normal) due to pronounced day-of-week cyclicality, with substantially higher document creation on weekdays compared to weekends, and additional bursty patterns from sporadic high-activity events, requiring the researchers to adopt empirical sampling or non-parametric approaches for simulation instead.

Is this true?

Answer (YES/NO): NO